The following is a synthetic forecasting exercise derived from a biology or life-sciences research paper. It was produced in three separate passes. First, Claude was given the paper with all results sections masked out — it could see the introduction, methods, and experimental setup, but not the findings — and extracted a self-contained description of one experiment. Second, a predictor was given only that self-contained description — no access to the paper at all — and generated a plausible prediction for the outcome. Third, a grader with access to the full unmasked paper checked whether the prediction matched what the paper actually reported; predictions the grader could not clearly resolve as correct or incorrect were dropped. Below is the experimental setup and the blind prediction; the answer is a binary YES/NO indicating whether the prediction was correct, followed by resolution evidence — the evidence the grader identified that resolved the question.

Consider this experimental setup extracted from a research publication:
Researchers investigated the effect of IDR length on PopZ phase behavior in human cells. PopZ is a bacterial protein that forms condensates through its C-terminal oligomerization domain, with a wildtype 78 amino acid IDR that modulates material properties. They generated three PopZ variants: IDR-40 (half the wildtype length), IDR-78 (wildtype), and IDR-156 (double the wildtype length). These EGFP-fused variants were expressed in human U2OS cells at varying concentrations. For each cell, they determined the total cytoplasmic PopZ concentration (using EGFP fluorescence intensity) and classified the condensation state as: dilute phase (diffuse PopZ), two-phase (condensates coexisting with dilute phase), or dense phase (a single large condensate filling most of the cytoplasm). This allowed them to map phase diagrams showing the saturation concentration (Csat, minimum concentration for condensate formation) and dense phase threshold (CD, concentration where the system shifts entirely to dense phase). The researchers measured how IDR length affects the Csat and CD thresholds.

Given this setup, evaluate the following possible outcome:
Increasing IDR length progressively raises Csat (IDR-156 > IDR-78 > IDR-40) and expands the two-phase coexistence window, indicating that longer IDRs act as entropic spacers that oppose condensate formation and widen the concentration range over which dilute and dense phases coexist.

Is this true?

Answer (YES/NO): NO